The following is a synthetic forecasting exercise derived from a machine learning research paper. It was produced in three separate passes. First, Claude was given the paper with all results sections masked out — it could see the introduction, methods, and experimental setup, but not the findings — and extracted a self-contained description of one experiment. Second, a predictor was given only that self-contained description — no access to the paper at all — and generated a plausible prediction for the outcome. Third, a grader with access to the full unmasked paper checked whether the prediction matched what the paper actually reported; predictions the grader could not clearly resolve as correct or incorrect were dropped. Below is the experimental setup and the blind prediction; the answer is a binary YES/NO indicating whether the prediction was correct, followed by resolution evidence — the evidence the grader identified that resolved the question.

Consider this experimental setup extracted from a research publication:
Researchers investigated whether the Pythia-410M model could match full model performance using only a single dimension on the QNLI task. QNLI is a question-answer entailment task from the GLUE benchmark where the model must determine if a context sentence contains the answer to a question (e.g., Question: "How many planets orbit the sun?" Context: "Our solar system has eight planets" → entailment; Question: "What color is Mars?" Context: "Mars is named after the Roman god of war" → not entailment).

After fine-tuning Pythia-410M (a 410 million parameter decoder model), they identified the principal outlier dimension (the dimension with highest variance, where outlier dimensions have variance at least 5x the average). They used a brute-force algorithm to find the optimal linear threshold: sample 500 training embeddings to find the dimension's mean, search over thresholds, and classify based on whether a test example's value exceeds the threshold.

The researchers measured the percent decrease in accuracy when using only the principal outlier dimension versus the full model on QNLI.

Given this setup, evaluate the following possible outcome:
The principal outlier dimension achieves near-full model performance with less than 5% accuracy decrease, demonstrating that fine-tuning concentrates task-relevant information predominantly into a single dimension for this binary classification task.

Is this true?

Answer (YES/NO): YES